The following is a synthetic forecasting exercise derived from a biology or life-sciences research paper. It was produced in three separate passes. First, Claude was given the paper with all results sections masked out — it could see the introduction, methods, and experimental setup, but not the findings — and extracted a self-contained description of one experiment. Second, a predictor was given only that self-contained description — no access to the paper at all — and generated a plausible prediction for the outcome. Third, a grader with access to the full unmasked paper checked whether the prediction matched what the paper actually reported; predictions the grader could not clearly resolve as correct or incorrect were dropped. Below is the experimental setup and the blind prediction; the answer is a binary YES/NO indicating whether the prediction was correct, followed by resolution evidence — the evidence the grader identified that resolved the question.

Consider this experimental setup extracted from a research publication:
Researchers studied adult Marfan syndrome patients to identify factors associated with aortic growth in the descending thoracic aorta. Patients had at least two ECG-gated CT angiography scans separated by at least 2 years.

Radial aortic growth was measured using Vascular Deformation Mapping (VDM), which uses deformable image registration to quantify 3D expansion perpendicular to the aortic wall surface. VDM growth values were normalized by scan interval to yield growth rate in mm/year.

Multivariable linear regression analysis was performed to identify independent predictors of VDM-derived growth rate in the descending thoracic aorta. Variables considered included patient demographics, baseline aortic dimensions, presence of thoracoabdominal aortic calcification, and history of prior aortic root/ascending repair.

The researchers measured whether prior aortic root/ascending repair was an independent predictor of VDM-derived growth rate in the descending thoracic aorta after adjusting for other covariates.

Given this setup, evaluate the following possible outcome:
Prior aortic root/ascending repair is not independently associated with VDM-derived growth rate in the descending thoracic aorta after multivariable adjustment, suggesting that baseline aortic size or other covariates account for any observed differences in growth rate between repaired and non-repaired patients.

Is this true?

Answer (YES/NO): YES